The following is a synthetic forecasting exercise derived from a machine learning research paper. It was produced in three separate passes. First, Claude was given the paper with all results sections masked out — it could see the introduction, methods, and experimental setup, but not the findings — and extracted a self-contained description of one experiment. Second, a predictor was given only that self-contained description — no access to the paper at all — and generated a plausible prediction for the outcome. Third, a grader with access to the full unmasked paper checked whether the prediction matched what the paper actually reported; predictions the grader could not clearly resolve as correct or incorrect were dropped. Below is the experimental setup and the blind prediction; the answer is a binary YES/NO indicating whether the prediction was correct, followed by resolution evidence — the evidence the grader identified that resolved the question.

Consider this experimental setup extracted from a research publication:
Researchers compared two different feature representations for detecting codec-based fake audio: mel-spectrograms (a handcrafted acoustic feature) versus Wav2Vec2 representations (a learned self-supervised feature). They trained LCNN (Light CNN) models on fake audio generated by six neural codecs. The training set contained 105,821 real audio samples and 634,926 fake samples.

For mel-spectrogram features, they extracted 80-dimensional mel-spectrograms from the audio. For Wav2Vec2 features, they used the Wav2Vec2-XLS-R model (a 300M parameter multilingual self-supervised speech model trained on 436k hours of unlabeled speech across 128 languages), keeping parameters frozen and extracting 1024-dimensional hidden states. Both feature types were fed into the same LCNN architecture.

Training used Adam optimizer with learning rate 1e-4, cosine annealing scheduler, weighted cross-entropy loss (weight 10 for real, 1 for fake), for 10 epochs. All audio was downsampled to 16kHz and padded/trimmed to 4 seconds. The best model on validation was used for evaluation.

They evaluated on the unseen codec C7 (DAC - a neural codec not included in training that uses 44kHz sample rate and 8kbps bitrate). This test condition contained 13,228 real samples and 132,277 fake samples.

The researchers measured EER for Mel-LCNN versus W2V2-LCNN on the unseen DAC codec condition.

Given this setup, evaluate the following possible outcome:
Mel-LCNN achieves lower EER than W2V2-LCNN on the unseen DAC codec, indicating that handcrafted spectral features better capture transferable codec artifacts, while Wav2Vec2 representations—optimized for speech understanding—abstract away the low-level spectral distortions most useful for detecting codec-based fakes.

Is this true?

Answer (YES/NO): NO